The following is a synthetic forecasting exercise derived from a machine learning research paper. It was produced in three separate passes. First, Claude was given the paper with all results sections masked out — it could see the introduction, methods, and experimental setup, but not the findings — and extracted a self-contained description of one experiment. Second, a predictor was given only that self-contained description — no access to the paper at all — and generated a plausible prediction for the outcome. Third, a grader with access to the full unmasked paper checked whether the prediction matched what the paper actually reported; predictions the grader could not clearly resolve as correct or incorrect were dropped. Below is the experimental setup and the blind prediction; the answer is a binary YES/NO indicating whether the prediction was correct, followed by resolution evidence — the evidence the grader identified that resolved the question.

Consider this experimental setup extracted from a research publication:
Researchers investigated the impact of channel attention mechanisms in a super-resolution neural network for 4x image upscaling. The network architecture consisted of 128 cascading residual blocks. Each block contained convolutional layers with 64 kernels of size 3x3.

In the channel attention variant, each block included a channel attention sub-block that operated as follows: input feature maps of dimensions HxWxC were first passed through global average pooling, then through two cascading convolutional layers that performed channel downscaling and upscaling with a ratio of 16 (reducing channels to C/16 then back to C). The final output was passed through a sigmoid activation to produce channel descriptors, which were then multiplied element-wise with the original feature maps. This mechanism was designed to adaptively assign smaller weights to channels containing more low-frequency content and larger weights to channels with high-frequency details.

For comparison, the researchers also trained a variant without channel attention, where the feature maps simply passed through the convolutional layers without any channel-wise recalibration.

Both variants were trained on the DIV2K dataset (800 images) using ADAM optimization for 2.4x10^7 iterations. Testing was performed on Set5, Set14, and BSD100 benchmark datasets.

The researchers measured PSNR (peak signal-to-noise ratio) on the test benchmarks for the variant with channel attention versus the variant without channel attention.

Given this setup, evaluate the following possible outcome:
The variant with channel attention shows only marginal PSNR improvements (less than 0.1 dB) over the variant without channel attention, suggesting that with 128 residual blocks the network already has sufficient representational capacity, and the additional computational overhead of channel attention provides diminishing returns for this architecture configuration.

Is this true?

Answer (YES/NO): NO